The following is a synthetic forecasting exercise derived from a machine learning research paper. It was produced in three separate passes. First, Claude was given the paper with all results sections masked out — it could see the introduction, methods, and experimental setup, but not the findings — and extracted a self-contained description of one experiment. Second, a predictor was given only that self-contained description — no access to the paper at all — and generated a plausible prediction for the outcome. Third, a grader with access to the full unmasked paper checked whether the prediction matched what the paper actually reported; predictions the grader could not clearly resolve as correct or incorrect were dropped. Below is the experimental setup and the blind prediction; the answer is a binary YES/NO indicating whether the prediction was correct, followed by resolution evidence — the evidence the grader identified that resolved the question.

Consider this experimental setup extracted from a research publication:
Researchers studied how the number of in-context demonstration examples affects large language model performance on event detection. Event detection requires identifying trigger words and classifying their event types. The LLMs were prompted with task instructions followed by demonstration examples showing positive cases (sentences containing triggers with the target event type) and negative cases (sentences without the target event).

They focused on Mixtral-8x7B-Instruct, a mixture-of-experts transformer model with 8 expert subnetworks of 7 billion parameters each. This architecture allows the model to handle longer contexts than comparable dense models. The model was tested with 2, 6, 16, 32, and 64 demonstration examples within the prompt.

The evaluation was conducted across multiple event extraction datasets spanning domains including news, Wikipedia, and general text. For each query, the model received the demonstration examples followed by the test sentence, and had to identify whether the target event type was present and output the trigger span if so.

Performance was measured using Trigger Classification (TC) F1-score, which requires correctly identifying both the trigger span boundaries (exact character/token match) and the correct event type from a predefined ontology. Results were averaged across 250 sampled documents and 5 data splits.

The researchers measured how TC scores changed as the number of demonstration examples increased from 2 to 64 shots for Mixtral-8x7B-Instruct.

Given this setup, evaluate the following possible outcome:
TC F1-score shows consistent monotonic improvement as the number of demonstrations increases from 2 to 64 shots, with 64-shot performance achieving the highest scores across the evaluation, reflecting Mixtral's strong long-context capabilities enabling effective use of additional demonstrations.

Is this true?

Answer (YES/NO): YES